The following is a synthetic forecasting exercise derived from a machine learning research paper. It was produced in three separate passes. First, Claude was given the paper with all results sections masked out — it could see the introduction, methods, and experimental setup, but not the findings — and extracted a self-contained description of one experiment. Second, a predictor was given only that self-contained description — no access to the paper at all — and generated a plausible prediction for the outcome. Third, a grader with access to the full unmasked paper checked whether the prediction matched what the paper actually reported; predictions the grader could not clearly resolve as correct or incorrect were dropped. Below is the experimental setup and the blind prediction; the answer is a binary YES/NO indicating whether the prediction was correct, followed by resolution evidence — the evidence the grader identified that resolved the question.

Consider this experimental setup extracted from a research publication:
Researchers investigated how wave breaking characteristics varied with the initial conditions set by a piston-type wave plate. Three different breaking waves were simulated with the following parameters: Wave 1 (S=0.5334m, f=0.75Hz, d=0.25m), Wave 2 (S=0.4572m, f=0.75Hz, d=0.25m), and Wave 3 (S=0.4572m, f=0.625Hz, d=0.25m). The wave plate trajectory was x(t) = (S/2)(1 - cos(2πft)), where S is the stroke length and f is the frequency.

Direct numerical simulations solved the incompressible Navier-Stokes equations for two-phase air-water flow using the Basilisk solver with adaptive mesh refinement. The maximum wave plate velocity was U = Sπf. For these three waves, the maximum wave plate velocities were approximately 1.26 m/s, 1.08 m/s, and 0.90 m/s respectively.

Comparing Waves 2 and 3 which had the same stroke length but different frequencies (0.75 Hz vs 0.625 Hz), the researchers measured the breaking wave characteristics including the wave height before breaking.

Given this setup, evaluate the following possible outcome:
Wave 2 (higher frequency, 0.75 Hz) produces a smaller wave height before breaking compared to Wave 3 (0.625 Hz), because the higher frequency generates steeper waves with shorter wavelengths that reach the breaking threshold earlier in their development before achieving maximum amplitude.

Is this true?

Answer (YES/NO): NO